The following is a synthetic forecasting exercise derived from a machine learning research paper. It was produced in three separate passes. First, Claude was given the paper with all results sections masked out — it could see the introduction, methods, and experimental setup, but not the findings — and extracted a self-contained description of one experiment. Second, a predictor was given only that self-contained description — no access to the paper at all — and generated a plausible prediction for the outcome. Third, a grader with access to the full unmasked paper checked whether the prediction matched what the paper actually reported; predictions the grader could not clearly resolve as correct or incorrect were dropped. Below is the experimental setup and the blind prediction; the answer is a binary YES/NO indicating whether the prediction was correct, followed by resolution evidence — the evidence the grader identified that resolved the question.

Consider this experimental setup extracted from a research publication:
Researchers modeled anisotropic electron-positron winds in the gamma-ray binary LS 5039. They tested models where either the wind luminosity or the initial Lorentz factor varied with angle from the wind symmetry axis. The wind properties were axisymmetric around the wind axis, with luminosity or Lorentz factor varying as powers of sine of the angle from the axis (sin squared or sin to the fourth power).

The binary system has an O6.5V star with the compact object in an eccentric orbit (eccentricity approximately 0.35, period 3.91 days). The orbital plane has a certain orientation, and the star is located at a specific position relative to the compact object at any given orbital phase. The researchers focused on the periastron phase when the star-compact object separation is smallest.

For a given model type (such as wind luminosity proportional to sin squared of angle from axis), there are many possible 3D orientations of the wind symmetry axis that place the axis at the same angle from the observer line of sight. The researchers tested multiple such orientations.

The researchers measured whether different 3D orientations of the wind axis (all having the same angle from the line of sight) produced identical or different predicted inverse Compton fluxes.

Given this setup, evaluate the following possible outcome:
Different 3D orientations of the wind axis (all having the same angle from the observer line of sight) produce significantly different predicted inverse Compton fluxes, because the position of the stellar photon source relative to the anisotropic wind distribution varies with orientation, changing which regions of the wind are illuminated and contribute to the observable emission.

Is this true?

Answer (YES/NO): YES